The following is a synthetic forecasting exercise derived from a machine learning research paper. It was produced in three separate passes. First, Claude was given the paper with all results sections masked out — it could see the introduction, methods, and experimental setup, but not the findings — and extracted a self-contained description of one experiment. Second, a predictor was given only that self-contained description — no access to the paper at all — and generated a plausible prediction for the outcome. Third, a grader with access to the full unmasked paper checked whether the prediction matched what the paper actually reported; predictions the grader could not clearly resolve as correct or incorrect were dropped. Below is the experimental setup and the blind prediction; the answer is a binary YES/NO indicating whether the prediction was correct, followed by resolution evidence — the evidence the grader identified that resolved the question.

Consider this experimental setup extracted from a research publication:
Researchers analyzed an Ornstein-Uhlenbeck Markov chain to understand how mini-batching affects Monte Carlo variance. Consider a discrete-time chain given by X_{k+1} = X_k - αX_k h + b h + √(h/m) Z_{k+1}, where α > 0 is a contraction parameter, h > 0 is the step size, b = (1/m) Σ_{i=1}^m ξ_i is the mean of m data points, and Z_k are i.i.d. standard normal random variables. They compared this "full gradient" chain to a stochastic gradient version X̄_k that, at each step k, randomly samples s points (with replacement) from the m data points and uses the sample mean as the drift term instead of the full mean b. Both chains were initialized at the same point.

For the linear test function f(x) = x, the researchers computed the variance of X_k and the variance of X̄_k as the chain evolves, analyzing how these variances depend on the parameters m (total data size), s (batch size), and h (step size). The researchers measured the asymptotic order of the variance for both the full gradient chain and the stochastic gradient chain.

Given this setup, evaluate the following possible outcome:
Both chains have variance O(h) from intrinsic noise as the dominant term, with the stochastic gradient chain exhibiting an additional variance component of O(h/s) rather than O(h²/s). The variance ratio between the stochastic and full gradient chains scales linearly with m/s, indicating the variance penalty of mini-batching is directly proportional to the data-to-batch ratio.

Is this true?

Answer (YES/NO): NO